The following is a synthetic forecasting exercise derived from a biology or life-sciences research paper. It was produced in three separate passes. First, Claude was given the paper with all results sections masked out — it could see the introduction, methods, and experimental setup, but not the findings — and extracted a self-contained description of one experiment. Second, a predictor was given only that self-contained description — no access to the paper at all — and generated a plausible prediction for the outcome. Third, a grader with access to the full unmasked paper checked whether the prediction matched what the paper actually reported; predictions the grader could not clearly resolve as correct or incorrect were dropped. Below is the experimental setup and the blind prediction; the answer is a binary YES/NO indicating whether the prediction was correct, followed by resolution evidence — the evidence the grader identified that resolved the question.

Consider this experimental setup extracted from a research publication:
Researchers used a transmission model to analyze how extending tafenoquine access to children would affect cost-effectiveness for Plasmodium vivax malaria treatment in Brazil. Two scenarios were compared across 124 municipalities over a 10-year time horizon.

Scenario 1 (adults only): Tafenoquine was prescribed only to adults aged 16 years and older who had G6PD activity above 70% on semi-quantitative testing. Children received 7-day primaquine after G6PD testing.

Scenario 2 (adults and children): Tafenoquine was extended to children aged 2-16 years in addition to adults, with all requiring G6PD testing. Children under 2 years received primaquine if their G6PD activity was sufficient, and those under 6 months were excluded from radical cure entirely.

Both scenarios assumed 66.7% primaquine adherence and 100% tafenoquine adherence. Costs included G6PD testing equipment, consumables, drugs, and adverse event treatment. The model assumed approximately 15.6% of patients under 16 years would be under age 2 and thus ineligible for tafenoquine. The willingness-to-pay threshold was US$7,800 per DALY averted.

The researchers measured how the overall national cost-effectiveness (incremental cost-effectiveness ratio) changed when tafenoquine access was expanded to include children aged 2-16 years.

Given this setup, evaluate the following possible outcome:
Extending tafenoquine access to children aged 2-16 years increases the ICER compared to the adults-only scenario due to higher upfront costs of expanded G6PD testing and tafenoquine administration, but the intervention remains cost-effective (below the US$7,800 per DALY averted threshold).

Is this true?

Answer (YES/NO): NO